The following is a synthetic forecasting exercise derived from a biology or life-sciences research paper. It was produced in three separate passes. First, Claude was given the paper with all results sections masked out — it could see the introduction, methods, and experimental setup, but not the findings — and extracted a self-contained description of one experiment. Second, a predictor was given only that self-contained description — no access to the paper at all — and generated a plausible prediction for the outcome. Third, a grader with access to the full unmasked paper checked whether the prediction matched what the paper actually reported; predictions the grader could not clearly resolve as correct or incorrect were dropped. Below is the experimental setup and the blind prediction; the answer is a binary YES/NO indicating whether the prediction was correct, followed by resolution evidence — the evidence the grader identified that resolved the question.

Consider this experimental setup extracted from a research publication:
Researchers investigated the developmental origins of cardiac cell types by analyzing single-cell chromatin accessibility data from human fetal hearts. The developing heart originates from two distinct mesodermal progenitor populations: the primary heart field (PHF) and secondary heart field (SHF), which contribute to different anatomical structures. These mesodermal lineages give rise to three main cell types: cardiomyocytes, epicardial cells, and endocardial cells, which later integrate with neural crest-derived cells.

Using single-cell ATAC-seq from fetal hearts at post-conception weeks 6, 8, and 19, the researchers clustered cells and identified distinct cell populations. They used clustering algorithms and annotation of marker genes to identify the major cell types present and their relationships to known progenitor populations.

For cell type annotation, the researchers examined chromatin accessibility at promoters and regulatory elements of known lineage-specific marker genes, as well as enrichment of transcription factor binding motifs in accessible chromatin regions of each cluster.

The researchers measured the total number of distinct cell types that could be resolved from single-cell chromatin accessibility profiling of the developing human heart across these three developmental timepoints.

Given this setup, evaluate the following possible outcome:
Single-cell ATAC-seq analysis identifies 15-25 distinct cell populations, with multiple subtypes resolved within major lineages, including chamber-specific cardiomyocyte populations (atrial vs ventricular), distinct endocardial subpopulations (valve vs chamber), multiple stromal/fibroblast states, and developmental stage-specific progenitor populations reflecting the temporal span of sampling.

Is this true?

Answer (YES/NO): YES